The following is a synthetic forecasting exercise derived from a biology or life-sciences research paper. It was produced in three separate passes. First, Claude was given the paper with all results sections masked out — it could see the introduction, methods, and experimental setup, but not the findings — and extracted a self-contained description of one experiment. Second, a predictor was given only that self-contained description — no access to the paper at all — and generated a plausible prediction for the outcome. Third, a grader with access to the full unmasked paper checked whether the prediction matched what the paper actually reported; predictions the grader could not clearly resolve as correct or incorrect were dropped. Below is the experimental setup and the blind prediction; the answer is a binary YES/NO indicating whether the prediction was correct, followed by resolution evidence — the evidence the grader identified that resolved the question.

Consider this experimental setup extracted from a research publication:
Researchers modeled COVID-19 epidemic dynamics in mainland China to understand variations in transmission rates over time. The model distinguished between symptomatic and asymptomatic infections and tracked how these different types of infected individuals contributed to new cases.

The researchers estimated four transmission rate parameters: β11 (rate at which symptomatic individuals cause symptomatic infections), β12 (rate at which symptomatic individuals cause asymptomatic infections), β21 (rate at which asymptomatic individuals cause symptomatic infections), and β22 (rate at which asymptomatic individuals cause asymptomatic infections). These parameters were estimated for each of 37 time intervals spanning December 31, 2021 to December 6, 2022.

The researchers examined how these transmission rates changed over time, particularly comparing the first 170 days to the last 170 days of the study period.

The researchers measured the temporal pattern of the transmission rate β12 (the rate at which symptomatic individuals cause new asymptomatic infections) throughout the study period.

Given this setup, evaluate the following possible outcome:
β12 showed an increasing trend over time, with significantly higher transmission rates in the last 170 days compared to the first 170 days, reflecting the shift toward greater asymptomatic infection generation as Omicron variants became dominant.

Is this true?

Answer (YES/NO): YES